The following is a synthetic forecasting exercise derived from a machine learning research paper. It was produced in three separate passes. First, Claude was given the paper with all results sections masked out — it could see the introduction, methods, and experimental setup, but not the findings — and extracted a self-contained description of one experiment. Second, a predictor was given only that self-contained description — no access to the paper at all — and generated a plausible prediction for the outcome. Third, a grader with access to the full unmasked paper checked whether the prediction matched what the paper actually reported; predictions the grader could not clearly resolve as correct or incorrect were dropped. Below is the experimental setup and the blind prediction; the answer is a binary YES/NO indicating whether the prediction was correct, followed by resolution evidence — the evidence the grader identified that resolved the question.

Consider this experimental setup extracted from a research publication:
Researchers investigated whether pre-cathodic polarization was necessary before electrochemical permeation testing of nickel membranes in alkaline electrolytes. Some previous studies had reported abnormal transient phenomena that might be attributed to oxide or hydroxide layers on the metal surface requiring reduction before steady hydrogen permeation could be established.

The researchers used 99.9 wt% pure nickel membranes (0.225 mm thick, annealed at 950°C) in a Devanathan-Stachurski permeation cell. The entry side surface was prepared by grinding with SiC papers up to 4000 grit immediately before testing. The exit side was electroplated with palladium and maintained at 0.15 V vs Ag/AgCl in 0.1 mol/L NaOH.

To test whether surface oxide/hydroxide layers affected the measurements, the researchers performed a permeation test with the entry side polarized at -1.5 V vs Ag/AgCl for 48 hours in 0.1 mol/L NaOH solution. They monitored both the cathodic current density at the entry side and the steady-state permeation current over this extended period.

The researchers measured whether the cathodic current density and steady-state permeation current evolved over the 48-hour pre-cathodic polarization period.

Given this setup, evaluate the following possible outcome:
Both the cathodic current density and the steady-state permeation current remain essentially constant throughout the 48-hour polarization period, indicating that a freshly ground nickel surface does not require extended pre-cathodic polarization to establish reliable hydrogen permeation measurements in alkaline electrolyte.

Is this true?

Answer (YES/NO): YES